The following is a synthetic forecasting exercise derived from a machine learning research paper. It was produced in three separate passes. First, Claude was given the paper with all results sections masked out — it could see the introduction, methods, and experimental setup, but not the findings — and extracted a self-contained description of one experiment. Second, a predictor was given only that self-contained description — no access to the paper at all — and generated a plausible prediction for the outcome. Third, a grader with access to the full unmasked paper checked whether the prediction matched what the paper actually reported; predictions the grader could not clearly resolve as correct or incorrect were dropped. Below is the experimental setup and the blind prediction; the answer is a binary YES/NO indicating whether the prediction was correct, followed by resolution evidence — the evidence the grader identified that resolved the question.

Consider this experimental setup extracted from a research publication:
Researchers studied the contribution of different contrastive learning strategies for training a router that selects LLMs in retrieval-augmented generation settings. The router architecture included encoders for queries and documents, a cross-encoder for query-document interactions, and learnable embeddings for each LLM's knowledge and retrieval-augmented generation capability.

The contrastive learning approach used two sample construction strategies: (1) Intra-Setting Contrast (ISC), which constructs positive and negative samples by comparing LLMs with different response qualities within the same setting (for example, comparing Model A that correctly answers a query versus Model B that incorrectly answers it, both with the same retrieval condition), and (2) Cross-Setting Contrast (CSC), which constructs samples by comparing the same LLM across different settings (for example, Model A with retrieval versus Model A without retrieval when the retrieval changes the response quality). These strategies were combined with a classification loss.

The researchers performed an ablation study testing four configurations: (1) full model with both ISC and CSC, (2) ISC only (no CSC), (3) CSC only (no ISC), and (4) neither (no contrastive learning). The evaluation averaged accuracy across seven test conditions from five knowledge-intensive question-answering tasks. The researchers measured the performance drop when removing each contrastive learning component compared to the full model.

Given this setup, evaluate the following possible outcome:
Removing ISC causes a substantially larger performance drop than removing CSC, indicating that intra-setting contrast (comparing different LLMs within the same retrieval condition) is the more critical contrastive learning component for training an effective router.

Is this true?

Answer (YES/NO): NO